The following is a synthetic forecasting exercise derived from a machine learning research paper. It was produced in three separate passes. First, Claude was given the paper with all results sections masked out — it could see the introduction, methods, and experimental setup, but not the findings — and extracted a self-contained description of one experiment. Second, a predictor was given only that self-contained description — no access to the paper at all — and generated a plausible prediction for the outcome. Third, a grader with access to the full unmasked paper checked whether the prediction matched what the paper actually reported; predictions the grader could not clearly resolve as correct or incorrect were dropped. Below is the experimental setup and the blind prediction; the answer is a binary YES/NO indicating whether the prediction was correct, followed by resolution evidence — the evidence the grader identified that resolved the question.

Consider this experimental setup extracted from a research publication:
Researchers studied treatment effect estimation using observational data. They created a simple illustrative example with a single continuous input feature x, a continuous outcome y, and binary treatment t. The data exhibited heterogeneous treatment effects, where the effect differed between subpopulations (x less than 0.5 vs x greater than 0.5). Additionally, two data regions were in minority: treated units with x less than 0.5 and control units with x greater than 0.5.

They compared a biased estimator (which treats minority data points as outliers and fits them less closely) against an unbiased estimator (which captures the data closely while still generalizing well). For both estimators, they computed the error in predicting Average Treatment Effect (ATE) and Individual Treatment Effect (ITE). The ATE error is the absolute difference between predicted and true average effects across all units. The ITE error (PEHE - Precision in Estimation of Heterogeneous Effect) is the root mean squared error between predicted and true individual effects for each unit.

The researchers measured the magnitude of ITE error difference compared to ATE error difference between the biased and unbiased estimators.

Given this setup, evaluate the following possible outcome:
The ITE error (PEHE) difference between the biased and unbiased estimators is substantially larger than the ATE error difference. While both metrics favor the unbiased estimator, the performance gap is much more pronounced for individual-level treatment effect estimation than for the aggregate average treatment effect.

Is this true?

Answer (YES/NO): YES